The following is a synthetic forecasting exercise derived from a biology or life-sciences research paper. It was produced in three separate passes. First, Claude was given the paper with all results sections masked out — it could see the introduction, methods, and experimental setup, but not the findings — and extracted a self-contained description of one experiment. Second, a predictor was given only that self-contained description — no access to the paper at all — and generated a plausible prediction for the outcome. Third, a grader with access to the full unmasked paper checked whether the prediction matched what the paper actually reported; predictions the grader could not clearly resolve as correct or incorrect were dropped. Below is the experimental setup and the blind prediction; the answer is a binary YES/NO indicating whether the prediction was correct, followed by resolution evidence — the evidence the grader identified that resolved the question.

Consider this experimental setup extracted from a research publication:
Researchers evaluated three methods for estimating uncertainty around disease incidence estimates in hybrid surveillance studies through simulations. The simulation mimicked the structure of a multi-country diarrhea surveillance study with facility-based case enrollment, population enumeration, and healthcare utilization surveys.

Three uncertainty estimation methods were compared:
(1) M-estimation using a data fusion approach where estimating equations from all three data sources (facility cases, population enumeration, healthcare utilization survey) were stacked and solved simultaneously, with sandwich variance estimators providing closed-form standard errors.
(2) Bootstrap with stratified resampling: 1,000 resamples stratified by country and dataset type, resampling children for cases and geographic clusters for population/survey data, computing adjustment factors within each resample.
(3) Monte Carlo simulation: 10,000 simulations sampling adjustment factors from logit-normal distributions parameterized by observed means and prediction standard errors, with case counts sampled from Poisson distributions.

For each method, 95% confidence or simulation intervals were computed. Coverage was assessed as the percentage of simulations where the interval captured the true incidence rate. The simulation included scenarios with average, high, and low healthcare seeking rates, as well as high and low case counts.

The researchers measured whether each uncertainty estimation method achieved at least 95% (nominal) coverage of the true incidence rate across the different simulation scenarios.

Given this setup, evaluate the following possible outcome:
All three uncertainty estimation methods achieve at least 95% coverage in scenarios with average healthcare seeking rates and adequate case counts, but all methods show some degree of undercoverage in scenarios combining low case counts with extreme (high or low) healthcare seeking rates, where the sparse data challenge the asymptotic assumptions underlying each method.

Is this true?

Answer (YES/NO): NO